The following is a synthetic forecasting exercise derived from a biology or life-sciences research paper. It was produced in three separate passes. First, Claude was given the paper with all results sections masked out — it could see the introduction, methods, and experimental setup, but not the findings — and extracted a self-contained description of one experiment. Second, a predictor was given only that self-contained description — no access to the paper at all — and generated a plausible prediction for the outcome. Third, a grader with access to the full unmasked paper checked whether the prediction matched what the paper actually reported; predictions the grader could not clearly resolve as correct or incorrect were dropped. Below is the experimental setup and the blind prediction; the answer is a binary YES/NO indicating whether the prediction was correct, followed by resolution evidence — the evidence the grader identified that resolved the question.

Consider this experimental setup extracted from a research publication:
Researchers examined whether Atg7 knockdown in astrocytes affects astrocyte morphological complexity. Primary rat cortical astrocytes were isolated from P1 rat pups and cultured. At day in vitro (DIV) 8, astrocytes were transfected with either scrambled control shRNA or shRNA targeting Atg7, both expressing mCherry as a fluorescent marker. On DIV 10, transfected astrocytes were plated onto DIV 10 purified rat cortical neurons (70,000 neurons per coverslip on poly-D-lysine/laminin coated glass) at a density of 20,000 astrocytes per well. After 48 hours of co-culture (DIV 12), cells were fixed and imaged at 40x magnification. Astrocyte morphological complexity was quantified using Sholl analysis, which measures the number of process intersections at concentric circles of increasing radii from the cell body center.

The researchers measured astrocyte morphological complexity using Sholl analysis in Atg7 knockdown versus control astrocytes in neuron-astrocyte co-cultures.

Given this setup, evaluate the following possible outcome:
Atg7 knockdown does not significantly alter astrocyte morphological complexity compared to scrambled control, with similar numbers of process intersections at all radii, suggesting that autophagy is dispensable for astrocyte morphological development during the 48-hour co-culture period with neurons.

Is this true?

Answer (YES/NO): NO